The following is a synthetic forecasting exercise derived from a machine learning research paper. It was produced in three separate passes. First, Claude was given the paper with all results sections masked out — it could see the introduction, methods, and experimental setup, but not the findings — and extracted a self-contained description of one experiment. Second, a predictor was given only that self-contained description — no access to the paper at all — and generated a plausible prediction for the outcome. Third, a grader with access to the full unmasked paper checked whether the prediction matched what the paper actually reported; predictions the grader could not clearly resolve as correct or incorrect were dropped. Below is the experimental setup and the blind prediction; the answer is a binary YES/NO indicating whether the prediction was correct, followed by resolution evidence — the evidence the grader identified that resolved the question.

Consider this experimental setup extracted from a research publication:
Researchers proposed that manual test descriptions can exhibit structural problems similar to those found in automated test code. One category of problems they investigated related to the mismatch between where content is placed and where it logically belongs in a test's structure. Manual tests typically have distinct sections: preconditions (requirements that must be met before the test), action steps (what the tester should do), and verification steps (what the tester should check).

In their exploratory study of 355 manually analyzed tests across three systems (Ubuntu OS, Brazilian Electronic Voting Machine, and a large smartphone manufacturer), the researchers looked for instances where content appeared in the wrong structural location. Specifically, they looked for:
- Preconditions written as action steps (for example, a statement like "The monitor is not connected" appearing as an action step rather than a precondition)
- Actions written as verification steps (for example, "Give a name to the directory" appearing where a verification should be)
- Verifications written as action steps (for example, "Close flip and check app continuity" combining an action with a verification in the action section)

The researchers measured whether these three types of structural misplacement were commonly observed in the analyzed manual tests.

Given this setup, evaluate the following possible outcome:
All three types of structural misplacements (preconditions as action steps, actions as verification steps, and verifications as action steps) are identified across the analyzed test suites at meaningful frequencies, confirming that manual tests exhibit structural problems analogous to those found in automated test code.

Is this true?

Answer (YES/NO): YES